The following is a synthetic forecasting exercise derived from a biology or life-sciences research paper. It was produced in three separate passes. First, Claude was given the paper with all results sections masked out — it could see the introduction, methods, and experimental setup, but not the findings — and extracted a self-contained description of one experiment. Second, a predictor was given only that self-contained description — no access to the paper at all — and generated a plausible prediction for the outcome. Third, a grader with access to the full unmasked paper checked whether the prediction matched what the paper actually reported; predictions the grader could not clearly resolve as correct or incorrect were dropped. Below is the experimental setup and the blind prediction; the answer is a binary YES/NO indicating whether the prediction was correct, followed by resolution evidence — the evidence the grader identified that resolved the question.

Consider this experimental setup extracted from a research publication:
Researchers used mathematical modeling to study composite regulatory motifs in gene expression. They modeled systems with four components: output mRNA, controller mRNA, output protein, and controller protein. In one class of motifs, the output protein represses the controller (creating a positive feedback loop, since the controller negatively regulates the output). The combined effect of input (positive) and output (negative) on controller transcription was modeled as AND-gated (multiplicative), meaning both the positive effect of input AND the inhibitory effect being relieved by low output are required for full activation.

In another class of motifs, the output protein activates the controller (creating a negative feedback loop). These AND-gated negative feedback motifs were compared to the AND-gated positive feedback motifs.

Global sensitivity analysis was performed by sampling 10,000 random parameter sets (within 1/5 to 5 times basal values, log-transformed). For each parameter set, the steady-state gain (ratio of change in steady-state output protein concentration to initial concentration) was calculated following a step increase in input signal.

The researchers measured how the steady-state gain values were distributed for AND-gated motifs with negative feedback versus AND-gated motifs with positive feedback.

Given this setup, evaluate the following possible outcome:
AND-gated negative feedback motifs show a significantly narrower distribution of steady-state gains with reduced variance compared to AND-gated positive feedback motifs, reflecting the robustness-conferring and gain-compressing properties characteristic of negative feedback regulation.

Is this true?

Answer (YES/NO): NO